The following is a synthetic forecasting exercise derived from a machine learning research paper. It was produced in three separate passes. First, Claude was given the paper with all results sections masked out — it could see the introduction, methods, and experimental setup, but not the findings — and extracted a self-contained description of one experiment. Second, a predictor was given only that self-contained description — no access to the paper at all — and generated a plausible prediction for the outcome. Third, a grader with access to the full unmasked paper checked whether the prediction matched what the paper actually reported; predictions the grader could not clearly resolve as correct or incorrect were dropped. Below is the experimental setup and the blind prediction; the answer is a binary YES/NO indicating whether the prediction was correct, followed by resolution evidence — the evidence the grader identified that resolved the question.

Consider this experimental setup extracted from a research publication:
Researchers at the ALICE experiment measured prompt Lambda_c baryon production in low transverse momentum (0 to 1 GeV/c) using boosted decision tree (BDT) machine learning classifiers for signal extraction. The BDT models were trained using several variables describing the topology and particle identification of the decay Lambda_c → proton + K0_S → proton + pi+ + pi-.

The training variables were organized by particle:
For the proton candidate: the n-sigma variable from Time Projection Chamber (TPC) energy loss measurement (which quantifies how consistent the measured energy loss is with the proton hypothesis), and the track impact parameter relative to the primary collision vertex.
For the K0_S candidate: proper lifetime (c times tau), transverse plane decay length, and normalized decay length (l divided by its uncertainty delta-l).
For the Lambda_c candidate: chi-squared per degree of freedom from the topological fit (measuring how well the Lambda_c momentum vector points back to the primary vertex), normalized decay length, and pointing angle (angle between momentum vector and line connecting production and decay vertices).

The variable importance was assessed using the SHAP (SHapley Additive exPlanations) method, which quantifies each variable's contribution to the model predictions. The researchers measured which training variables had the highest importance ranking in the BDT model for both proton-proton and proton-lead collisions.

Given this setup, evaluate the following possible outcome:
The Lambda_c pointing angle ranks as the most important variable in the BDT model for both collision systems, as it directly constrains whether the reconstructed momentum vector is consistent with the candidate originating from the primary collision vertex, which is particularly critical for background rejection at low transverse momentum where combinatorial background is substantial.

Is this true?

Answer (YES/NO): NO